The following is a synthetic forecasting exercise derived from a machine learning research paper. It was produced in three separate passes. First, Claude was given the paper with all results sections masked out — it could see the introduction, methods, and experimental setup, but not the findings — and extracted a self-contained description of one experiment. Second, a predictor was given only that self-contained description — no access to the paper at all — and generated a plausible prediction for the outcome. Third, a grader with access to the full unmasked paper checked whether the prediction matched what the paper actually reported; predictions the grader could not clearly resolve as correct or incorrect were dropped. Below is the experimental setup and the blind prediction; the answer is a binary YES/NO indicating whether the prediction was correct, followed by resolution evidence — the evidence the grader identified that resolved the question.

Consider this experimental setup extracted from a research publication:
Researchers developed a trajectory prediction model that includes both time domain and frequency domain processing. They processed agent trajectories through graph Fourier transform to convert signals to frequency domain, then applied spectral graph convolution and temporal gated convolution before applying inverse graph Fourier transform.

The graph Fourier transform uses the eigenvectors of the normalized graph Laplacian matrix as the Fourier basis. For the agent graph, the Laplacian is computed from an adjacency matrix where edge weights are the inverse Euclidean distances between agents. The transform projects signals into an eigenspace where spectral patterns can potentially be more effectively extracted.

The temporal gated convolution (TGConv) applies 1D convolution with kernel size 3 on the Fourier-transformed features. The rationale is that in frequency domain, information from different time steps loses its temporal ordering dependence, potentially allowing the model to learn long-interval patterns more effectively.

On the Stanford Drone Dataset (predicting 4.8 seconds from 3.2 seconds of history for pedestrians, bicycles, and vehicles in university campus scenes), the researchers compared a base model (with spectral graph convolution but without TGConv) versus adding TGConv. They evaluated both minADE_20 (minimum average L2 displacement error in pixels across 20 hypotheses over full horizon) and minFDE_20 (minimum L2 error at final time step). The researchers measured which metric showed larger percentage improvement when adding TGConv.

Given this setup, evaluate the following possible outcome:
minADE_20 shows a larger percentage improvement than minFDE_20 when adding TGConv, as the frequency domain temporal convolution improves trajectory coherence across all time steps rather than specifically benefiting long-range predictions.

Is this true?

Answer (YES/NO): YES